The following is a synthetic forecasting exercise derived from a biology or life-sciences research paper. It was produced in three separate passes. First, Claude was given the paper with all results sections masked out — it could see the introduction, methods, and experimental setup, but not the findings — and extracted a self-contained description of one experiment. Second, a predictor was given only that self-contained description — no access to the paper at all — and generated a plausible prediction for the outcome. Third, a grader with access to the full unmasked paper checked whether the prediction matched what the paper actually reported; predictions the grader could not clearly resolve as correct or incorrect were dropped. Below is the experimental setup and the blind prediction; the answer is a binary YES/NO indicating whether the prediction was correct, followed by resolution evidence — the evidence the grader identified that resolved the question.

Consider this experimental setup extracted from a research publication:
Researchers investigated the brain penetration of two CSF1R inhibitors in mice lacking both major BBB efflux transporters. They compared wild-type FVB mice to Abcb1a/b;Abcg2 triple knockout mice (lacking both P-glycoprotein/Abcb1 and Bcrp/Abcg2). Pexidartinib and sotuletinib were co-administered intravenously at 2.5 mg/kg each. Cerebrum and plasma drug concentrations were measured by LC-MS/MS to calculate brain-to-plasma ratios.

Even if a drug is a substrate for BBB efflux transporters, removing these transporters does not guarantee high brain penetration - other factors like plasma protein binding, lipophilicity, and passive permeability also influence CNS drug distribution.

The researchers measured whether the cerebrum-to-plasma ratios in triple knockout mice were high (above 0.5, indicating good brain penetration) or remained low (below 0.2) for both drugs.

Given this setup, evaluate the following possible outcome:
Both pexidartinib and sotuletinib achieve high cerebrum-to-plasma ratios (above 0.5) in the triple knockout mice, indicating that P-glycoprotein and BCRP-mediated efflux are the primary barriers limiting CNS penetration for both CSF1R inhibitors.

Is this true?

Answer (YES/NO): NO